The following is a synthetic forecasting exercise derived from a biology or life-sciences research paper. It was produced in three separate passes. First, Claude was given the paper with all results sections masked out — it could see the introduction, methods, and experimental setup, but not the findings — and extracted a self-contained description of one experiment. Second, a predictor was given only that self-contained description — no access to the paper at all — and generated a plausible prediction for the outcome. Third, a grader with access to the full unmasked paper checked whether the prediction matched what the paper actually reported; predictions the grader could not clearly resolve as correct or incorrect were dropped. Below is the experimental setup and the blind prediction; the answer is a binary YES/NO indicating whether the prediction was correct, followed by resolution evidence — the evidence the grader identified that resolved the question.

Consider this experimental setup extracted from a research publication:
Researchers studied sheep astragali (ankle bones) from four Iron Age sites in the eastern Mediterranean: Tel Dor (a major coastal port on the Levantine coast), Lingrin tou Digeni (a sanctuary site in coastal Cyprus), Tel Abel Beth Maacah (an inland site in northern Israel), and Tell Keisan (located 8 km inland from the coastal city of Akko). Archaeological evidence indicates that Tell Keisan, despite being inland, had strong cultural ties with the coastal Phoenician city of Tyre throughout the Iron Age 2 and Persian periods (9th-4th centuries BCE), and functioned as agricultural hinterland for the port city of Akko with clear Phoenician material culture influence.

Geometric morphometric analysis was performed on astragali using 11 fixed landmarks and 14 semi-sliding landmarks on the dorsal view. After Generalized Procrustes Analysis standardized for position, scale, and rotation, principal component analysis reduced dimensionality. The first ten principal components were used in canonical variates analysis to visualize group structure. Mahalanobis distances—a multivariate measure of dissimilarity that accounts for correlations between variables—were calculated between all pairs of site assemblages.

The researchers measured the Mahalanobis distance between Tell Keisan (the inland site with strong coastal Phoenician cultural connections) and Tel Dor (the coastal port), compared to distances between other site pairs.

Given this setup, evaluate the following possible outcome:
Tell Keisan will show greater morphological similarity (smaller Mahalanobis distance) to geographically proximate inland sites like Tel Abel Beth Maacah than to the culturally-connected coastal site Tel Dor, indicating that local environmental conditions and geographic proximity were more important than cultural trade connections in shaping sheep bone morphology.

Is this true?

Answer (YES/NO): YES